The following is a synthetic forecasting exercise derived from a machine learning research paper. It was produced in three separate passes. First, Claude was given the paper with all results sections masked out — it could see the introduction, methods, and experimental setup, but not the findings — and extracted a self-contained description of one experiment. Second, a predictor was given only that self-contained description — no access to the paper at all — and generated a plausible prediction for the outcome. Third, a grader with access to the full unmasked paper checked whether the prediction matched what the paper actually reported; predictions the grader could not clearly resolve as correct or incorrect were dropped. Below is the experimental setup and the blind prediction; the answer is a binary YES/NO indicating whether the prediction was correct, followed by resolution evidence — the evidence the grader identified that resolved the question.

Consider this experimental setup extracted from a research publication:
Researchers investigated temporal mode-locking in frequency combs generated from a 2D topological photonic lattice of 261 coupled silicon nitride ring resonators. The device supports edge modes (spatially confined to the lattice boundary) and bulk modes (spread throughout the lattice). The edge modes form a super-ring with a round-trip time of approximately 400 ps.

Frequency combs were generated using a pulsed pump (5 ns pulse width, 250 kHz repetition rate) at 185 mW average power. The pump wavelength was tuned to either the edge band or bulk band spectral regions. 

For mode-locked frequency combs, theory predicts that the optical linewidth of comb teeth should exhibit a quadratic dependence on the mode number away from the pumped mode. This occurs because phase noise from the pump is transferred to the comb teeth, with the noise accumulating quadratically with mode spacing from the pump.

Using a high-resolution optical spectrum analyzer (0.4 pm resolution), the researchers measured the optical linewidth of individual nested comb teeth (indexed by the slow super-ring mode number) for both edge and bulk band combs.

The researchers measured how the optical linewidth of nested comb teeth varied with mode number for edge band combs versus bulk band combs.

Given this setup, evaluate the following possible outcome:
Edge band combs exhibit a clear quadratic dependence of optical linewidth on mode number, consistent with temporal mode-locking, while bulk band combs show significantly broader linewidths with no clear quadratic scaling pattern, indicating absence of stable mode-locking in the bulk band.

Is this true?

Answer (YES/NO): YES